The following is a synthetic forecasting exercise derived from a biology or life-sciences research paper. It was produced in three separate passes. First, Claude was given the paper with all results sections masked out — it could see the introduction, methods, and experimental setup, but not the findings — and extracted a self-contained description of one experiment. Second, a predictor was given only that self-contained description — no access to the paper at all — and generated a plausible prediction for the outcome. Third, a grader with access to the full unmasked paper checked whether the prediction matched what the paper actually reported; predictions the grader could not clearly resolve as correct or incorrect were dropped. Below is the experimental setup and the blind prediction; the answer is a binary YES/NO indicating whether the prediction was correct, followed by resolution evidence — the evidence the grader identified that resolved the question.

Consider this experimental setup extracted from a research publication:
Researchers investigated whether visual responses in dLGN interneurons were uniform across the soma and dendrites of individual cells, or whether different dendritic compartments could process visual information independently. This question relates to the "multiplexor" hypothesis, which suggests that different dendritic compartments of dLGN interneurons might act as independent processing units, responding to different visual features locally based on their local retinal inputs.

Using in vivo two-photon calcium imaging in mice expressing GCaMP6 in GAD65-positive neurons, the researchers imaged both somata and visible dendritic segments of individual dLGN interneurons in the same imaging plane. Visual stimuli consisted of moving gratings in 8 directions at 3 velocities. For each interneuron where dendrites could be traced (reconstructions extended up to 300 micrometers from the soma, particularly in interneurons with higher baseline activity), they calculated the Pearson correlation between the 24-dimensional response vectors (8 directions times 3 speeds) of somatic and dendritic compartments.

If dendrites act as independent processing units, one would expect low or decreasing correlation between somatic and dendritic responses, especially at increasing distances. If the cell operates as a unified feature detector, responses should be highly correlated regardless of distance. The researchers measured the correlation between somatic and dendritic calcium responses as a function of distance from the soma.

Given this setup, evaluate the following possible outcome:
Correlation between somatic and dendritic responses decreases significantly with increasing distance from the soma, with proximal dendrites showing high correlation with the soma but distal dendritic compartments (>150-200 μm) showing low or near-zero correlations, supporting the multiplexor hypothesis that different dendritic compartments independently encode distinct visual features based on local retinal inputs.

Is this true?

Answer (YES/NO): NO